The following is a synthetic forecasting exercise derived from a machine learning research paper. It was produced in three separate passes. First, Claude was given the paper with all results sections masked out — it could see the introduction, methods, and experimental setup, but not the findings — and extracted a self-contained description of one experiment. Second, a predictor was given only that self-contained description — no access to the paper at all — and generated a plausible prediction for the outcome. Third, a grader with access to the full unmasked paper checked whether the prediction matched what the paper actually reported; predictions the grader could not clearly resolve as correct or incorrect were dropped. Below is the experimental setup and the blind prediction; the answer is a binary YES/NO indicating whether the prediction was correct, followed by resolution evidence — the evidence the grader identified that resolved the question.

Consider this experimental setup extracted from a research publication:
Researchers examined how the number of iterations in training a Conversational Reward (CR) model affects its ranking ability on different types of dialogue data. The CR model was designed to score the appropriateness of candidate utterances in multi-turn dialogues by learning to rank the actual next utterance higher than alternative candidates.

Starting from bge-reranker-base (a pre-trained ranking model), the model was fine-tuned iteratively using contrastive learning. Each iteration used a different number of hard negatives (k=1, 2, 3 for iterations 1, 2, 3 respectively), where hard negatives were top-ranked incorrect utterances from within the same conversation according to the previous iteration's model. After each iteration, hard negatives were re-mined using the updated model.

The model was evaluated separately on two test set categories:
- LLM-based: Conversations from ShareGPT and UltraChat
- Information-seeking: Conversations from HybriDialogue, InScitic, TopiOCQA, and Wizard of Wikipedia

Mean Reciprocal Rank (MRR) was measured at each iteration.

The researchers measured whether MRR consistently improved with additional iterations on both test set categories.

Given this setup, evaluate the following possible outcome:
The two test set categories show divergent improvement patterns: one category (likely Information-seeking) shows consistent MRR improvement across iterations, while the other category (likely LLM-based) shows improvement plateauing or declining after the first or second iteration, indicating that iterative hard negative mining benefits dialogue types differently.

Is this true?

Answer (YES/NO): NO